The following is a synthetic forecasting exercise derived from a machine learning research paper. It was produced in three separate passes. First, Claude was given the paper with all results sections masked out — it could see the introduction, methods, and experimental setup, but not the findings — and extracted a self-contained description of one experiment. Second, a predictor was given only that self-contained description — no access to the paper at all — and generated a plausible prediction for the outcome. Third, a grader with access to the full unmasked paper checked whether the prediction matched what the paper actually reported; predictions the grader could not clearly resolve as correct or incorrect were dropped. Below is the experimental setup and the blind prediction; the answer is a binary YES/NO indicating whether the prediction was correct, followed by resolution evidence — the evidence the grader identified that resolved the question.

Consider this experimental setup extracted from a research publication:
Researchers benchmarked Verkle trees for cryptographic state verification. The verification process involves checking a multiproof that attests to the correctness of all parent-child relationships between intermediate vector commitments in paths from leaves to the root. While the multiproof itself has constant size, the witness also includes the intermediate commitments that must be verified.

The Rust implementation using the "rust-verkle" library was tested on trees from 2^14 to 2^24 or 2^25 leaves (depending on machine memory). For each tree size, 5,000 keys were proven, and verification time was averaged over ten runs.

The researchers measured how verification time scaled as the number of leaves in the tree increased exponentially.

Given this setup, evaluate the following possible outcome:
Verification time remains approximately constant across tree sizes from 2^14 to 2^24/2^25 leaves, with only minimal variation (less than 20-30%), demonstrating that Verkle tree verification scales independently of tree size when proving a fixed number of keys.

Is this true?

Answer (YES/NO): NO